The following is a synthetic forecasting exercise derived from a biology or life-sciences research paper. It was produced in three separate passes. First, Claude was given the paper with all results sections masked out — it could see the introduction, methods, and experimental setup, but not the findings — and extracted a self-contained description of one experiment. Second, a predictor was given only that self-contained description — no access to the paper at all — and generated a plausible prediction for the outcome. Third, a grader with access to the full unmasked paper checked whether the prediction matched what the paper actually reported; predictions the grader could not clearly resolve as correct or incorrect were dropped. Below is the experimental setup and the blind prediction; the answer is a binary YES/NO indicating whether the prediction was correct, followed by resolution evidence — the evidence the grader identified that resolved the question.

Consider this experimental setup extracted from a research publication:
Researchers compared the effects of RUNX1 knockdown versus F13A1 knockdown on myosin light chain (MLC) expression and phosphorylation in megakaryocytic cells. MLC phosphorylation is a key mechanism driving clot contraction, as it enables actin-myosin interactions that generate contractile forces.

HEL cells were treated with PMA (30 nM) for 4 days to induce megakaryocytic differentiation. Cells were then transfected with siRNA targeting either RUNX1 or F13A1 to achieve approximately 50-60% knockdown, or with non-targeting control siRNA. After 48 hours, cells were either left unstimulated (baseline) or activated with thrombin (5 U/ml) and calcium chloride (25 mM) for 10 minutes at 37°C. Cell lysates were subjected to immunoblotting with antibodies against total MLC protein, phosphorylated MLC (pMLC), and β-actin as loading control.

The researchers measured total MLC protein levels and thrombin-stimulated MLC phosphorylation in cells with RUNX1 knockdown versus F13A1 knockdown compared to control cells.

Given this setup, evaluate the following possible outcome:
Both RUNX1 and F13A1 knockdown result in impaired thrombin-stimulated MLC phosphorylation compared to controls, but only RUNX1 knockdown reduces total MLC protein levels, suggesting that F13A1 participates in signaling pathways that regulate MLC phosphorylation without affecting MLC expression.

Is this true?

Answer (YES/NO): YES